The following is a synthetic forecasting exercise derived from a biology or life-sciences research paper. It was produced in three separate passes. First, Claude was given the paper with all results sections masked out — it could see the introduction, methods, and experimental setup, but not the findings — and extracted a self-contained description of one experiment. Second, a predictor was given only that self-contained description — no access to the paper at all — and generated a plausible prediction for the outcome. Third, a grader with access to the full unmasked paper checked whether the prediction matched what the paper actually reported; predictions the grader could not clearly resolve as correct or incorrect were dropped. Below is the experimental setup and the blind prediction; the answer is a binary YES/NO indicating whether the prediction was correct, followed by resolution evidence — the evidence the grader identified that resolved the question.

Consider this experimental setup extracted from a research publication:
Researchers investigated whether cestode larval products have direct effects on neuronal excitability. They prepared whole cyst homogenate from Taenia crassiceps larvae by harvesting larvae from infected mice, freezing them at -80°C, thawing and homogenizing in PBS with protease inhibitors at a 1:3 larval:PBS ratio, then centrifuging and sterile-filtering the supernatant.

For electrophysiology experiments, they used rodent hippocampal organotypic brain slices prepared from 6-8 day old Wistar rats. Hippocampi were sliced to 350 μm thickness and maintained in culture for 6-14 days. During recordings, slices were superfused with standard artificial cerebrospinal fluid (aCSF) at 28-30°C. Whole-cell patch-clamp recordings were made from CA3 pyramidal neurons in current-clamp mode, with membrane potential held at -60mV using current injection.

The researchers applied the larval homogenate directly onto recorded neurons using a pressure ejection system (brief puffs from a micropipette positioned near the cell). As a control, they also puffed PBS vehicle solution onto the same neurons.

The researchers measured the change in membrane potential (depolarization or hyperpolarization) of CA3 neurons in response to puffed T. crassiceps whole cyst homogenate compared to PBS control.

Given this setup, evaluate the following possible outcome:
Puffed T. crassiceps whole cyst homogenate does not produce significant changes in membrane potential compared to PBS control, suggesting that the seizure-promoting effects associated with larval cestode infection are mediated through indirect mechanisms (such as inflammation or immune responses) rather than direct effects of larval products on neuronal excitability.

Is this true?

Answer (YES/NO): NO